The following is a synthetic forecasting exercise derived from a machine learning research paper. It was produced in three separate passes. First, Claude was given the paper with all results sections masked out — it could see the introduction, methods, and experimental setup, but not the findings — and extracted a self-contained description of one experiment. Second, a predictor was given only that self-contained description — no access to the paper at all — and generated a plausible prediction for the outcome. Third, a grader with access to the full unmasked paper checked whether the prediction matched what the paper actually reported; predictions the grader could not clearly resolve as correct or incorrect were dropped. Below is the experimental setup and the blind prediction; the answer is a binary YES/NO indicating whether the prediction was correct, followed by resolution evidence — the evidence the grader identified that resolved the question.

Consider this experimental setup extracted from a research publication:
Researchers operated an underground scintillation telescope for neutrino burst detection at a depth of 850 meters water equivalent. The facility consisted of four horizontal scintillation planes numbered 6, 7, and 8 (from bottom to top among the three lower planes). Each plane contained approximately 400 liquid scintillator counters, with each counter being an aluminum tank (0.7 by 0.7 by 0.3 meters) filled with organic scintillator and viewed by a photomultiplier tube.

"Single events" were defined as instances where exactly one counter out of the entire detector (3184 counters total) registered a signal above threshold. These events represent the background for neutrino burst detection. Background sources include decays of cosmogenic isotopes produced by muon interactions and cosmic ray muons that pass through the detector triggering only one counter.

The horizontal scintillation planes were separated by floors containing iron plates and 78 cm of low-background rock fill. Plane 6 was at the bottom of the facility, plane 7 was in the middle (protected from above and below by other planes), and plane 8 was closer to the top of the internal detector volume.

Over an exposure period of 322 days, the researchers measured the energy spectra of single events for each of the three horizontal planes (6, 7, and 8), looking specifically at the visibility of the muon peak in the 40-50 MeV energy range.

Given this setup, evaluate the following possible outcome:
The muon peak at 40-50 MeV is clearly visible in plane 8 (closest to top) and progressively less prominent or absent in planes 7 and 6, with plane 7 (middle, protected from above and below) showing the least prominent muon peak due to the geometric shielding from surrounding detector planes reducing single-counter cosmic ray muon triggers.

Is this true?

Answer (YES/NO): NO